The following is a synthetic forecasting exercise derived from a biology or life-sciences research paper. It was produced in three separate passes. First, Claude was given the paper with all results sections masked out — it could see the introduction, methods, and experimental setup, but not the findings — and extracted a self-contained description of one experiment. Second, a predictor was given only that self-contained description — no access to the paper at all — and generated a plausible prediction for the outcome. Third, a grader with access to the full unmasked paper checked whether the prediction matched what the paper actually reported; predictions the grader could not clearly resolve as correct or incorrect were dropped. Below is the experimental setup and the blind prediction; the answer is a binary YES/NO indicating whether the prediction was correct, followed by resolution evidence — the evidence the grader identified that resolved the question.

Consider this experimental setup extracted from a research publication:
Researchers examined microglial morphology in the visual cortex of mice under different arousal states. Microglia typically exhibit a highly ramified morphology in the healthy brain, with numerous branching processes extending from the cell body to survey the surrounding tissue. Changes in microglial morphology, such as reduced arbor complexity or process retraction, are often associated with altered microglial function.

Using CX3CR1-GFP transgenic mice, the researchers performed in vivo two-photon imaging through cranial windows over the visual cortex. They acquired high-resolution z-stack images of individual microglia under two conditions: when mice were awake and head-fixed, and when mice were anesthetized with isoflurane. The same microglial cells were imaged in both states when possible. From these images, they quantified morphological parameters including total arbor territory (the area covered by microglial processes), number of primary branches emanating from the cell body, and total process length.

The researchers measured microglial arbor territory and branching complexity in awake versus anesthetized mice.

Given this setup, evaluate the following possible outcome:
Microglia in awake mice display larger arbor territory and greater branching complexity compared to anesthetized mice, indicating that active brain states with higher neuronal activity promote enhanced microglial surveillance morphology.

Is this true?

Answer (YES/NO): NO